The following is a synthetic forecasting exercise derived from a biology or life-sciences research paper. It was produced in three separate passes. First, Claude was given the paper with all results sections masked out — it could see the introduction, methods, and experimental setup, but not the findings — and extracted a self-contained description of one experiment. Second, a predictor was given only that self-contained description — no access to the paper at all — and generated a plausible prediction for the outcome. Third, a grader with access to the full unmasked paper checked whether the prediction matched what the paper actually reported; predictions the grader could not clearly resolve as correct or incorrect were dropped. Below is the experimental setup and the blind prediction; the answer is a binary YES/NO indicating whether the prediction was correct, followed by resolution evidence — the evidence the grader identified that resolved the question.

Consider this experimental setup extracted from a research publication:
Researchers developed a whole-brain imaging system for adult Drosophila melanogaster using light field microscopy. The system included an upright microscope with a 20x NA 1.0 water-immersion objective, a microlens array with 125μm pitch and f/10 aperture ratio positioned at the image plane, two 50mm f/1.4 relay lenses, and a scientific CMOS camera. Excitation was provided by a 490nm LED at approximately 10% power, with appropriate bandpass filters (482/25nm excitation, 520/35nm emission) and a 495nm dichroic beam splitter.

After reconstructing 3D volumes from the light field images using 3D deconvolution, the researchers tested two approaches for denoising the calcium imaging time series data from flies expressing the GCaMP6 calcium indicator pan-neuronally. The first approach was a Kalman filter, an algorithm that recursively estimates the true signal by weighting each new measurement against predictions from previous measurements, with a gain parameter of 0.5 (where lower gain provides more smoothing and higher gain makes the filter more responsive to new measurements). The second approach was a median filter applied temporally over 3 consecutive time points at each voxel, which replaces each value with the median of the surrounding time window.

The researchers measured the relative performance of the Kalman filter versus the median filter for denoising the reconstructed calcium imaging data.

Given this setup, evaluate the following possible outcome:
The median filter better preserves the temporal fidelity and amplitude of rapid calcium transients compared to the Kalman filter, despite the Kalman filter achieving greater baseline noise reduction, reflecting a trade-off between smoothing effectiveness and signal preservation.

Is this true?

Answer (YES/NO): NO